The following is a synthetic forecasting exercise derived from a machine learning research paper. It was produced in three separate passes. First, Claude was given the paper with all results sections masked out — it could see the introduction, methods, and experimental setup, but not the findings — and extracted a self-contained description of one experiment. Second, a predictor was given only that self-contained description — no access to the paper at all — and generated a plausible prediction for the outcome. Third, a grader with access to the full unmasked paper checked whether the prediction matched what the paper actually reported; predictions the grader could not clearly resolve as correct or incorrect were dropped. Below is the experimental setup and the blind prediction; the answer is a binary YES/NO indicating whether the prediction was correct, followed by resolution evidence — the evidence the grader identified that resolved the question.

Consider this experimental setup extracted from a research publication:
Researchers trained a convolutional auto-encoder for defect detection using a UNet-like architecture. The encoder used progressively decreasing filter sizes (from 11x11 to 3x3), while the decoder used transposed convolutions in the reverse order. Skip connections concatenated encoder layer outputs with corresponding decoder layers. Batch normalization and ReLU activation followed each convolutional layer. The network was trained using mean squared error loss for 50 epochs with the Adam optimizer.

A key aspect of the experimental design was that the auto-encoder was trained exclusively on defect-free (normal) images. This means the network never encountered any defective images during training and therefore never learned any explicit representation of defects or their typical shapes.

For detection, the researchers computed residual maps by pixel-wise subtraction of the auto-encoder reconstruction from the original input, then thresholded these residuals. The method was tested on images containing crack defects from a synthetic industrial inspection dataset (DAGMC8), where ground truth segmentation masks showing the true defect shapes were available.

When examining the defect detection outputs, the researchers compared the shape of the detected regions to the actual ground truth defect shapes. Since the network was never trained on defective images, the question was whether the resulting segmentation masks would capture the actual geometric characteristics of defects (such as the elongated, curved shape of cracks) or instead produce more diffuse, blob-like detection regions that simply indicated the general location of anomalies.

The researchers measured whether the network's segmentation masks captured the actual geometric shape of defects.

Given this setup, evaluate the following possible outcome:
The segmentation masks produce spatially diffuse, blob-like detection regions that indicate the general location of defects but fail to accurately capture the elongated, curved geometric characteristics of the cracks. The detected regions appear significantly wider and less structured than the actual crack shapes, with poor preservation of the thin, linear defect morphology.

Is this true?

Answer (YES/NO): NO